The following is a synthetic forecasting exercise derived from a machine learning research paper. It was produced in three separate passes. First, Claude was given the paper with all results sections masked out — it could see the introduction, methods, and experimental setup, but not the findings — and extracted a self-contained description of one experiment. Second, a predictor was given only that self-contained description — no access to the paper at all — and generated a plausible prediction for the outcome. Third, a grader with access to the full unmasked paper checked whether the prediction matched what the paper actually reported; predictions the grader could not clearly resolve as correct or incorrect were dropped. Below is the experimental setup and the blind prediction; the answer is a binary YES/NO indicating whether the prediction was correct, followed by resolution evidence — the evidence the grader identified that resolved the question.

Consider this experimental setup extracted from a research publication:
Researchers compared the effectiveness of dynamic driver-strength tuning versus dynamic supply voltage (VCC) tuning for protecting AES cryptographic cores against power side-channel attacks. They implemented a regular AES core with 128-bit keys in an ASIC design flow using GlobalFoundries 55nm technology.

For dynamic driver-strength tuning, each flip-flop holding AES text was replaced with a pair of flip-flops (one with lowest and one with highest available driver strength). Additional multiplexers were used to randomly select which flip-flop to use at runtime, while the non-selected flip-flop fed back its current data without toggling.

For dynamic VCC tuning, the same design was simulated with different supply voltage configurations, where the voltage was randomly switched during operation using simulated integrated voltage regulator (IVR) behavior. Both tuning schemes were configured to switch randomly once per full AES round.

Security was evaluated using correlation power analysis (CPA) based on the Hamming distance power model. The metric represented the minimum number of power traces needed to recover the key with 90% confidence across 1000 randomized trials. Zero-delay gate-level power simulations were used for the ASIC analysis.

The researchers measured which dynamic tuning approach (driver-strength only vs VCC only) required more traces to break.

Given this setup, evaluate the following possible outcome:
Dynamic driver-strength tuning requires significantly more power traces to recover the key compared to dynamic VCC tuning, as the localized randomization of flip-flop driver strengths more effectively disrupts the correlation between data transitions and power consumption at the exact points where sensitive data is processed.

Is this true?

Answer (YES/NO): NO